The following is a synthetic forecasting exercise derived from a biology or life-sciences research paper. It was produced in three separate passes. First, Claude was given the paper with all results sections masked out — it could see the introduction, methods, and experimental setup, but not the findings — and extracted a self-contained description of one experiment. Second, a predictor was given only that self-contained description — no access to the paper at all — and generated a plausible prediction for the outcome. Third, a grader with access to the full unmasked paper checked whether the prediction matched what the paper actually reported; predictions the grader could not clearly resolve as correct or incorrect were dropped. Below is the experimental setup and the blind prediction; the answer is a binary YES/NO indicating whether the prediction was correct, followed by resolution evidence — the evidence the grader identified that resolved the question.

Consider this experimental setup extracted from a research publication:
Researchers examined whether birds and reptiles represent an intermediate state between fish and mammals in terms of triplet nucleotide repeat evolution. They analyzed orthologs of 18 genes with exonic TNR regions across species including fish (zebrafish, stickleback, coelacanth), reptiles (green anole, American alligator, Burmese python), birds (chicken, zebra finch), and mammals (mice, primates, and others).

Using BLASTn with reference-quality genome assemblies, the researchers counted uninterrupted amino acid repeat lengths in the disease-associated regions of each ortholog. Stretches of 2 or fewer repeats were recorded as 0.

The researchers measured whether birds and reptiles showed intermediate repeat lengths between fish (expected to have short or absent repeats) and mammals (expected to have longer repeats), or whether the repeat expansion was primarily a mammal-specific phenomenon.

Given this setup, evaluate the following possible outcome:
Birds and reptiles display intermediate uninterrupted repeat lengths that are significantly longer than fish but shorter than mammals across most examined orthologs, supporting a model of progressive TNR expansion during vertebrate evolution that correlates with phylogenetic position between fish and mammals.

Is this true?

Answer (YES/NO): NO